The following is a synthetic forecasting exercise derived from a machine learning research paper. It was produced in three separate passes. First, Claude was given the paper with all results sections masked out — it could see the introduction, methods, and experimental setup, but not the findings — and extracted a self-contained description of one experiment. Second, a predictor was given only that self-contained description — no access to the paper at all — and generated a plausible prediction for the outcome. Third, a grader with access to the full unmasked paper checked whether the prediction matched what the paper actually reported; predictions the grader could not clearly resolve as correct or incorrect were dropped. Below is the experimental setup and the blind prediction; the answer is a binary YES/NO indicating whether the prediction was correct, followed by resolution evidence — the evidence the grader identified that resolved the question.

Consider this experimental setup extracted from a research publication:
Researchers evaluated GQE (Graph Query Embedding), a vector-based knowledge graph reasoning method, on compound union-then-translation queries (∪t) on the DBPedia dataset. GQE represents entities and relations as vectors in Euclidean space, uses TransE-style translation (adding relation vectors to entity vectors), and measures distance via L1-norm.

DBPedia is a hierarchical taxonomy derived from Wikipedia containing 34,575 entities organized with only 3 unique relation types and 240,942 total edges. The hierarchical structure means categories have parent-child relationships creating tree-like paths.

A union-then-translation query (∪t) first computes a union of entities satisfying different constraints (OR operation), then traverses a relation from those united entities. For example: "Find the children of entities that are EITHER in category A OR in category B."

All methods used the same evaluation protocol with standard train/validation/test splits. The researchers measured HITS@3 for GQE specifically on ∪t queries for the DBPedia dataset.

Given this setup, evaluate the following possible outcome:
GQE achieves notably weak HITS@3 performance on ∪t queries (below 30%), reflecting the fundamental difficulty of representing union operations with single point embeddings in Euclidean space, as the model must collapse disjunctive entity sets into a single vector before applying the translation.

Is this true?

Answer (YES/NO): YES